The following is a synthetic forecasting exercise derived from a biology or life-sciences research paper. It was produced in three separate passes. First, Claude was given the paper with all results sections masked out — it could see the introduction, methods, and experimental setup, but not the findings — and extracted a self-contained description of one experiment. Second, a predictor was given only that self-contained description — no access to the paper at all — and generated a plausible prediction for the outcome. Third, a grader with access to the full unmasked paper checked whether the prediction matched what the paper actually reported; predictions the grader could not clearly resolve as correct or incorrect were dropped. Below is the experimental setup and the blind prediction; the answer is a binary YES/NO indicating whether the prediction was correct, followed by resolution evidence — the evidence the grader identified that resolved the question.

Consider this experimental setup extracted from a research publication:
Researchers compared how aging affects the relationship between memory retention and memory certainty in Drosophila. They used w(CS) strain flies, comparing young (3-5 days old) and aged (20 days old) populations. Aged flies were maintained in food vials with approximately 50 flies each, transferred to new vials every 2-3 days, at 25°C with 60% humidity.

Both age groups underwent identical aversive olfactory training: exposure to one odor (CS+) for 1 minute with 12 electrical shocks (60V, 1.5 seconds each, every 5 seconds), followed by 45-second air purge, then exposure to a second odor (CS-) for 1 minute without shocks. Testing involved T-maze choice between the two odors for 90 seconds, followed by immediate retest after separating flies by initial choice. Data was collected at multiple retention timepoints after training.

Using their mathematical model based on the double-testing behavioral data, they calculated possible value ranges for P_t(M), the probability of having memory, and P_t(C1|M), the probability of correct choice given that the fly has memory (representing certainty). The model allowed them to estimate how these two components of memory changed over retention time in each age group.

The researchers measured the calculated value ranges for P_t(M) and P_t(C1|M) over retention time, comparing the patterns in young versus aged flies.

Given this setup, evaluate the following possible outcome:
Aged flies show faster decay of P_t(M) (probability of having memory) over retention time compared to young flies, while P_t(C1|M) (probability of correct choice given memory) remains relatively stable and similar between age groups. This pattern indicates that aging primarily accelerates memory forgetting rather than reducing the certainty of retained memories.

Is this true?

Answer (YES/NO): NO